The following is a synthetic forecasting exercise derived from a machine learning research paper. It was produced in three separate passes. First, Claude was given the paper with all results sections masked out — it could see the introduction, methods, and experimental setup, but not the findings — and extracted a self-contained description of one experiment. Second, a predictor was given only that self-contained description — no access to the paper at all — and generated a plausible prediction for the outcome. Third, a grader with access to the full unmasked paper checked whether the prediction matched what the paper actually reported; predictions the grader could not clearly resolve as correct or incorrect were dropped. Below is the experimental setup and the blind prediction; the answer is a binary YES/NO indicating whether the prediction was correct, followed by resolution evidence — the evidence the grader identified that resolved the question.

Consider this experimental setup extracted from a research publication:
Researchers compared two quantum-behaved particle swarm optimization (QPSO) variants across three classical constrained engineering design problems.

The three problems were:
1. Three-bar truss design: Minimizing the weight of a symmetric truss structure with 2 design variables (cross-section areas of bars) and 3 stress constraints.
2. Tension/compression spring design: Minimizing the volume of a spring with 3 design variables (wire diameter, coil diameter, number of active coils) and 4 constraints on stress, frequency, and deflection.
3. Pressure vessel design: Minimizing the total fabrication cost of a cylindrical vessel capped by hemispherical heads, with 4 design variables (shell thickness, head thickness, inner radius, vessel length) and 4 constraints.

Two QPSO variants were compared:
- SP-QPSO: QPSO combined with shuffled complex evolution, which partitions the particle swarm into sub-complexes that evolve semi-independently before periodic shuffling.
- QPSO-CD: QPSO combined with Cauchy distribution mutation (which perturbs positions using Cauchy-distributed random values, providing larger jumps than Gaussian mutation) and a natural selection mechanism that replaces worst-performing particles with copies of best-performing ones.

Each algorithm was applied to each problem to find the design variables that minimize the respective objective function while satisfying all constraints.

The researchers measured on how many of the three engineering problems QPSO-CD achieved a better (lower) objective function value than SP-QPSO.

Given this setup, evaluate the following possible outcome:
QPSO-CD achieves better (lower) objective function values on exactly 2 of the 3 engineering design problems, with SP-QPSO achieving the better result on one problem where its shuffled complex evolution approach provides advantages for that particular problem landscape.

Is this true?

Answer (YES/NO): NO